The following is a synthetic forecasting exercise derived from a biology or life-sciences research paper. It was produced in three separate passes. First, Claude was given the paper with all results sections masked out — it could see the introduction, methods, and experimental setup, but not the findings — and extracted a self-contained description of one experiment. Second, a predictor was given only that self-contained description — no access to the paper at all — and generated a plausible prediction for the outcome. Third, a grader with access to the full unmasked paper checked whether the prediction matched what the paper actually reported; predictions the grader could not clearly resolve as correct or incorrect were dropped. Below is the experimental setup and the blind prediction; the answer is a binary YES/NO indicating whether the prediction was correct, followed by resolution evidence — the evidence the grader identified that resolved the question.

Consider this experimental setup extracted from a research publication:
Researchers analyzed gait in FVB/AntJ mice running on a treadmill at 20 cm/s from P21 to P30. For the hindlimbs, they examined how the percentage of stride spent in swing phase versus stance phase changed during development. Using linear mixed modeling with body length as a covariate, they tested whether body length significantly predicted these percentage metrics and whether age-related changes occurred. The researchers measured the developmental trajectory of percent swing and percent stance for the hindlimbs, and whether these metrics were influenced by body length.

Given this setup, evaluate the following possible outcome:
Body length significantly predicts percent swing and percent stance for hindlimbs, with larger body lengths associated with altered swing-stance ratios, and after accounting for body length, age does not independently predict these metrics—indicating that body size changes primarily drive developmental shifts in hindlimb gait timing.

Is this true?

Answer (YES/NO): NO